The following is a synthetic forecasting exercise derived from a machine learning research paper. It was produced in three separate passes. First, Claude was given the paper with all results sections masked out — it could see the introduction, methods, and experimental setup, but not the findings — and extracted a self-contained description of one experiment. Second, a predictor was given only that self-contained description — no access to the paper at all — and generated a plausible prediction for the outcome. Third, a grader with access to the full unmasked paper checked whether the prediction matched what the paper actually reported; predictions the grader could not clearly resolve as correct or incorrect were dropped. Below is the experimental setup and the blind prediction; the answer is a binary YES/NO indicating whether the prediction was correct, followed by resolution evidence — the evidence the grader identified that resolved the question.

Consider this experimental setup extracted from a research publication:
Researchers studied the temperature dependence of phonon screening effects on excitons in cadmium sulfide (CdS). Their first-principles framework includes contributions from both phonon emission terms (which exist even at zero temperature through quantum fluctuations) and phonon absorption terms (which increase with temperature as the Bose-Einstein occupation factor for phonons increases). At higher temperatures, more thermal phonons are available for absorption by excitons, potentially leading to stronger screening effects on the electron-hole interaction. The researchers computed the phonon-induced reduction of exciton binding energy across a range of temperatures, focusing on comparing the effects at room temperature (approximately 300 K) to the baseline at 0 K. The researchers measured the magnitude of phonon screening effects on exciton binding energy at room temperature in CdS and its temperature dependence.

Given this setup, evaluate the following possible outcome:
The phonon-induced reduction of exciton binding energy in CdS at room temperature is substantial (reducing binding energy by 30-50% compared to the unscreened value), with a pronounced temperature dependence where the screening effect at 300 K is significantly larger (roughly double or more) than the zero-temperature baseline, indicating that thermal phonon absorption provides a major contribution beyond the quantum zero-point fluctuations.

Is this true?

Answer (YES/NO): NO